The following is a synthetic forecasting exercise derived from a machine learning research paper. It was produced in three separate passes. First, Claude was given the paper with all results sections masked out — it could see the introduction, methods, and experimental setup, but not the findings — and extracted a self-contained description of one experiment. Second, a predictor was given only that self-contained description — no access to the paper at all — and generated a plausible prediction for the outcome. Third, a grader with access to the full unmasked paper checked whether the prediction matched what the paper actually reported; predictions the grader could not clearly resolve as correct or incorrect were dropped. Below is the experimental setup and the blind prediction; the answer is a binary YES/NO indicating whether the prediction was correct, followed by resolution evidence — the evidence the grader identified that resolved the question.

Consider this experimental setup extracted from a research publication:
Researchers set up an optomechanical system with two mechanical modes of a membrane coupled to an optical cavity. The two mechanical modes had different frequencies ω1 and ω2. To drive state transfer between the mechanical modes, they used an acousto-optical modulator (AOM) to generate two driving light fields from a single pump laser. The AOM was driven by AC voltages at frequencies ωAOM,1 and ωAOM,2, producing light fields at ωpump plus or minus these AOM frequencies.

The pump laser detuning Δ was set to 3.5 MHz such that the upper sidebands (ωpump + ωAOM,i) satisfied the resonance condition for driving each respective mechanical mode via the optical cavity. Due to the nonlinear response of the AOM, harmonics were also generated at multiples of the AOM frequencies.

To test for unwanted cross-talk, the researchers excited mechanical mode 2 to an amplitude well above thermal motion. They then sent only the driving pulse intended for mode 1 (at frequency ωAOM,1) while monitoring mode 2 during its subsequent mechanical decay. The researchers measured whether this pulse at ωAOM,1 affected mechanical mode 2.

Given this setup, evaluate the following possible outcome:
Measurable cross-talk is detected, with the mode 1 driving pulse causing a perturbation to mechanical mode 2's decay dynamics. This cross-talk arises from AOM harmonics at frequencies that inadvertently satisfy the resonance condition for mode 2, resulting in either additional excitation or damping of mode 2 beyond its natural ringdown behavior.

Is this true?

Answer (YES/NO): NO